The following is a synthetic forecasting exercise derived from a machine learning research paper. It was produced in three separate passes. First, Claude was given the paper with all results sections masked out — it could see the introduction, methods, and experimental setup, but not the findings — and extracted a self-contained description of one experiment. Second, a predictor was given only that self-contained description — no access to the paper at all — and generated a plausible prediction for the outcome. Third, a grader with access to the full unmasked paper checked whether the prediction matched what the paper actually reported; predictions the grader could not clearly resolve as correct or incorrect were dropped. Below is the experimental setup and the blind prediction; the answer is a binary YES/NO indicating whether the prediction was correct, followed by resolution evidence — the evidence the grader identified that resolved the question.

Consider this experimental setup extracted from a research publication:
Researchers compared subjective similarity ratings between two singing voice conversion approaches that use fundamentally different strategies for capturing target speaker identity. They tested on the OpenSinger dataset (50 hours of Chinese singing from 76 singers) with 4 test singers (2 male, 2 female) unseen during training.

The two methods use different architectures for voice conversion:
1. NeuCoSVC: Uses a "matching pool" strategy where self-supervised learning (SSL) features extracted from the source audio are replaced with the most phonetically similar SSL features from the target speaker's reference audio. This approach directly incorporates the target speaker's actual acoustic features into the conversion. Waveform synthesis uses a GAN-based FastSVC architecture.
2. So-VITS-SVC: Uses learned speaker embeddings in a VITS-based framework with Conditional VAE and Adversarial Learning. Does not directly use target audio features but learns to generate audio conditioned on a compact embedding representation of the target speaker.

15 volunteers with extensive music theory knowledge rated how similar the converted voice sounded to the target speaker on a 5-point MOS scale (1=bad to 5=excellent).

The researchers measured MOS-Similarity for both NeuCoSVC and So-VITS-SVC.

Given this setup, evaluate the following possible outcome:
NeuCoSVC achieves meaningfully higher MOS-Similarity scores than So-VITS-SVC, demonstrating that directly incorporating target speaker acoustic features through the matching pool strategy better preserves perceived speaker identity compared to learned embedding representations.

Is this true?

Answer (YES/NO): YES